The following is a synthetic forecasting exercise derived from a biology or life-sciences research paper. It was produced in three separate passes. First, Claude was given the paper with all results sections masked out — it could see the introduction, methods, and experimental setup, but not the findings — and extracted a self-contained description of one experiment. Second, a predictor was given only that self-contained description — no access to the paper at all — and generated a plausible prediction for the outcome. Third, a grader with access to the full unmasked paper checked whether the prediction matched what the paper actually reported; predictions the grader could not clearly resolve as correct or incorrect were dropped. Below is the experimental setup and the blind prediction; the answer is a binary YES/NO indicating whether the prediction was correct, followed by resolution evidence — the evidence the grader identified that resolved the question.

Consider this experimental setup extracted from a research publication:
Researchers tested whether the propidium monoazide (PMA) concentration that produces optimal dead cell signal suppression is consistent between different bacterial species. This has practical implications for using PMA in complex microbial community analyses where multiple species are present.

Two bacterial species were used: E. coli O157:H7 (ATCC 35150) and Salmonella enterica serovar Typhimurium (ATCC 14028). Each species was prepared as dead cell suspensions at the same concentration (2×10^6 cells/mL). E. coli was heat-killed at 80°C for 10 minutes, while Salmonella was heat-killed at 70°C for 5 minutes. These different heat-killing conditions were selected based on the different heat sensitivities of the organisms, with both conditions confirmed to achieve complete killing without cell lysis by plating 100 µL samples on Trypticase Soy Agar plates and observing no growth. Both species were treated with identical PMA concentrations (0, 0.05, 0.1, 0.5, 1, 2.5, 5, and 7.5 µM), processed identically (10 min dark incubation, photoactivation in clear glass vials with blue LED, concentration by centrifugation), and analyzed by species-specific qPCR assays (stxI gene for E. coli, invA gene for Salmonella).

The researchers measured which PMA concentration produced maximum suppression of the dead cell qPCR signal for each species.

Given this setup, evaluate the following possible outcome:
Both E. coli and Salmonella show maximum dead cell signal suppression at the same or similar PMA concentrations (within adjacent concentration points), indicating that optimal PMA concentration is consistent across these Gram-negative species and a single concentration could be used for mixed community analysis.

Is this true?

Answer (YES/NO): NO